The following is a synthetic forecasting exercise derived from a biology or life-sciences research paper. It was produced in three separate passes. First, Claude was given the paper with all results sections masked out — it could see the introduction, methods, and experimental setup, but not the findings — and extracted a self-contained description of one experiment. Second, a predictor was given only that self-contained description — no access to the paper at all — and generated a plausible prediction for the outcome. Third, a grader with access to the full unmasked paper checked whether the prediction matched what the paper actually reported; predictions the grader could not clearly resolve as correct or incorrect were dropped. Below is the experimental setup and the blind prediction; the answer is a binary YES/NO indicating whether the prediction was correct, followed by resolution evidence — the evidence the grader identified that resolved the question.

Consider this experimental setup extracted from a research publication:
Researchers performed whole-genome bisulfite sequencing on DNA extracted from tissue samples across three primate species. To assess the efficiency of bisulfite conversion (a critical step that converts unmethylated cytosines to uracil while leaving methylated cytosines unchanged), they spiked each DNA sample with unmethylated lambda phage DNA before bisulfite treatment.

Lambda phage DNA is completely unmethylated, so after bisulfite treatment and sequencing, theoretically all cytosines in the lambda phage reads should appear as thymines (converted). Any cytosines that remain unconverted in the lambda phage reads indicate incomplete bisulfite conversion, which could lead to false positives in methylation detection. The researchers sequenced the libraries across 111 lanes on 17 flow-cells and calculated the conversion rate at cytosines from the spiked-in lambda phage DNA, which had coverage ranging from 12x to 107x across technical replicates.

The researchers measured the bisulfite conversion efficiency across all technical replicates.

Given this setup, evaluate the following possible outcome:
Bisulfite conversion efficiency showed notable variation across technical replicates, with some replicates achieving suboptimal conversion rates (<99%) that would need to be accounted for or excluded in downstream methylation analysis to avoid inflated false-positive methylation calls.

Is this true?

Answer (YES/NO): NO